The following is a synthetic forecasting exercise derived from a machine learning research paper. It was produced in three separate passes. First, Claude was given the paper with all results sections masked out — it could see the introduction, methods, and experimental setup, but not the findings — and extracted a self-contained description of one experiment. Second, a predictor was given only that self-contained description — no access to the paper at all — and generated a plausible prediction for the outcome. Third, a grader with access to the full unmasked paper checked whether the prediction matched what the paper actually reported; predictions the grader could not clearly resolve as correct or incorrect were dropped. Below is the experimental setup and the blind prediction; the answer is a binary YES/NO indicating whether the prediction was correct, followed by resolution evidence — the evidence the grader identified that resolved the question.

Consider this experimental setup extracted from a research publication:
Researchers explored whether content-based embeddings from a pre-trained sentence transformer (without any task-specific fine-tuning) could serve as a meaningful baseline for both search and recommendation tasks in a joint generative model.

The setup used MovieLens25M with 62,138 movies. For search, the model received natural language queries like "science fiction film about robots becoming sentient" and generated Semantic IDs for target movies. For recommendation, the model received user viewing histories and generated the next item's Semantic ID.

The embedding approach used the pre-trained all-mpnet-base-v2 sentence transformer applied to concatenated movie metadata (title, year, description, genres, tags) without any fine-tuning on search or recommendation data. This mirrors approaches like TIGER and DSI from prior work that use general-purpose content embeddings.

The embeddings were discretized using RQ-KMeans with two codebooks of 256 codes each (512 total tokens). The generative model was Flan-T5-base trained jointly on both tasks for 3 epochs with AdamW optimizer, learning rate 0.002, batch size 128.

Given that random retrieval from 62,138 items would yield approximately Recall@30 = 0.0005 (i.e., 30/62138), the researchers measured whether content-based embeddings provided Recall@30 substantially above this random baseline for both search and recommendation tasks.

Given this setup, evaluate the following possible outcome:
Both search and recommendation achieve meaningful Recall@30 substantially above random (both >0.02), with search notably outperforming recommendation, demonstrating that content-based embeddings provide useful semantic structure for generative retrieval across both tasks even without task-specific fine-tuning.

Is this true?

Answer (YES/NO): NO